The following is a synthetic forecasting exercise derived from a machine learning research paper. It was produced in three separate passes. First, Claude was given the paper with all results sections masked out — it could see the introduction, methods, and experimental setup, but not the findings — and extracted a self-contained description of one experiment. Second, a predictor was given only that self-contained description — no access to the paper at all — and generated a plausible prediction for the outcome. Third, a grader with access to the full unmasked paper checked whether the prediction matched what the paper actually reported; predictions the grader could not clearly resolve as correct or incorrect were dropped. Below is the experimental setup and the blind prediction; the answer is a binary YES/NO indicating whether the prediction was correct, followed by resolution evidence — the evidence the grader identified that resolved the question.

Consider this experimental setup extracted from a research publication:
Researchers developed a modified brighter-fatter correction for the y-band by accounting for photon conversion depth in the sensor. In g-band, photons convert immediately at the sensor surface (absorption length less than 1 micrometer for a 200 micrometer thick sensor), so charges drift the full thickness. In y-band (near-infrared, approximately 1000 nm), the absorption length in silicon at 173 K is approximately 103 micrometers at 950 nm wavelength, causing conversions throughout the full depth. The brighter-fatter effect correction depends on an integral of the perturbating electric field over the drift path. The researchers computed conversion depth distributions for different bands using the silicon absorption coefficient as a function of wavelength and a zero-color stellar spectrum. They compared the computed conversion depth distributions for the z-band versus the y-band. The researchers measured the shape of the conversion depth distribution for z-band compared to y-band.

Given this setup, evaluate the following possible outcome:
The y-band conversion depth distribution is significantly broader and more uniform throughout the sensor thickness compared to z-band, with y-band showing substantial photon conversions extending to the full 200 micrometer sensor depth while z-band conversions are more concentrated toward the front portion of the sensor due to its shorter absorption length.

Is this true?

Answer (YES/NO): YES